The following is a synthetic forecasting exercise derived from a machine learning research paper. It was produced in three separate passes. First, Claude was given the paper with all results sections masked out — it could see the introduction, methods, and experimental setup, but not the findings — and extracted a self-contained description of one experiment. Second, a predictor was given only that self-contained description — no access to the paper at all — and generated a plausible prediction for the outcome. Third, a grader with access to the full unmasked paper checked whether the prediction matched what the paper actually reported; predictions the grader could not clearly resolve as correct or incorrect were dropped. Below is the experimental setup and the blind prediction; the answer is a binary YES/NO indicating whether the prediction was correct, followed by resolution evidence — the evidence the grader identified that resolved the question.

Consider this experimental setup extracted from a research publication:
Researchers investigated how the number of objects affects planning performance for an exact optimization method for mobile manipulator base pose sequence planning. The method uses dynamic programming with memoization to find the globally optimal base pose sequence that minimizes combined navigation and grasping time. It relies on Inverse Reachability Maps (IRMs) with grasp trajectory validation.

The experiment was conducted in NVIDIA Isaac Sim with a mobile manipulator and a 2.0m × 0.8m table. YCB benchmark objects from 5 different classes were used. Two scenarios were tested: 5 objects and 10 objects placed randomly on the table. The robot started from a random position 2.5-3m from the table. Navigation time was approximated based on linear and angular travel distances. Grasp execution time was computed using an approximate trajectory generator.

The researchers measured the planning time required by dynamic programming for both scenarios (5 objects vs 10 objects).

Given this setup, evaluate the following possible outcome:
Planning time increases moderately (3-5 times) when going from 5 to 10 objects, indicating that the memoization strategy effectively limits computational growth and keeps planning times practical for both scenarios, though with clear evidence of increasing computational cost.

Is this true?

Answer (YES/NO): NO